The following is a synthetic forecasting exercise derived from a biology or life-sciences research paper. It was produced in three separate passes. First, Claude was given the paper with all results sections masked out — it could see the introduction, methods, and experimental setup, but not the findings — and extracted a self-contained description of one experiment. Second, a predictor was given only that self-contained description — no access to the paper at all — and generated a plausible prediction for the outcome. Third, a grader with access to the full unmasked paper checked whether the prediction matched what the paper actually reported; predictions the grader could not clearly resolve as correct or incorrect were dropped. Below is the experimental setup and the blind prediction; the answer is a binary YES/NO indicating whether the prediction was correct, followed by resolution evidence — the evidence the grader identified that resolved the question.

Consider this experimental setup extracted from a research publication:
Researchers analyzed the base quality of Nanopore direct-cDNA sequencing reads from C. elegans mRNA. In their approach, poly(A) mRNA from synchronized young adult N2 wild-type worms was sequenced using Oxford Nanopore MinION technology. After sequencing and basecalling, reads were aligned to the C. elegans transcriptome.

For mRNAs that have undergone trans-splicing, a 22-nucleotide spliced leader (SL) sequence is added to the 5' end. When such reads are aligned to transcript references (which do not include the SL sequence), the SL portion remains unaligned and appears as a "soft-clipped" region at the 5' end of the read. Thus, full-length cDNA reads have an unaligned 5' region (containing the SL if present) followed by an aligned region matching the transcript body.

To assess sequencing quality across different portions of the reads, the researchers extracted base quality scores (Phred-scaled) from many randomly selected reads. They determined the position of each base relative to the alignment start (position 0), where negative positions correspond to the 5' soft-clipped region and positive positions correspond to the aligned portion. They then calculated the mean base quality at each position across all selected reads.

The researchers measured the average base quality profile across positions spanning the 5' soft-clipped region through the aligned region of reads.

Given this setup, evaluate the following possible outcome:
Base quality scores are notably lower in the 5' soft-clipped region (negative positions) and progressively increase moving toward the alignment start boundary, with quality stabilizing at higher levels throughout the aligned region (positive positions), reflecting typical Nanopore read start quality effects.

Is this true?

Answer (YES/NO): NO